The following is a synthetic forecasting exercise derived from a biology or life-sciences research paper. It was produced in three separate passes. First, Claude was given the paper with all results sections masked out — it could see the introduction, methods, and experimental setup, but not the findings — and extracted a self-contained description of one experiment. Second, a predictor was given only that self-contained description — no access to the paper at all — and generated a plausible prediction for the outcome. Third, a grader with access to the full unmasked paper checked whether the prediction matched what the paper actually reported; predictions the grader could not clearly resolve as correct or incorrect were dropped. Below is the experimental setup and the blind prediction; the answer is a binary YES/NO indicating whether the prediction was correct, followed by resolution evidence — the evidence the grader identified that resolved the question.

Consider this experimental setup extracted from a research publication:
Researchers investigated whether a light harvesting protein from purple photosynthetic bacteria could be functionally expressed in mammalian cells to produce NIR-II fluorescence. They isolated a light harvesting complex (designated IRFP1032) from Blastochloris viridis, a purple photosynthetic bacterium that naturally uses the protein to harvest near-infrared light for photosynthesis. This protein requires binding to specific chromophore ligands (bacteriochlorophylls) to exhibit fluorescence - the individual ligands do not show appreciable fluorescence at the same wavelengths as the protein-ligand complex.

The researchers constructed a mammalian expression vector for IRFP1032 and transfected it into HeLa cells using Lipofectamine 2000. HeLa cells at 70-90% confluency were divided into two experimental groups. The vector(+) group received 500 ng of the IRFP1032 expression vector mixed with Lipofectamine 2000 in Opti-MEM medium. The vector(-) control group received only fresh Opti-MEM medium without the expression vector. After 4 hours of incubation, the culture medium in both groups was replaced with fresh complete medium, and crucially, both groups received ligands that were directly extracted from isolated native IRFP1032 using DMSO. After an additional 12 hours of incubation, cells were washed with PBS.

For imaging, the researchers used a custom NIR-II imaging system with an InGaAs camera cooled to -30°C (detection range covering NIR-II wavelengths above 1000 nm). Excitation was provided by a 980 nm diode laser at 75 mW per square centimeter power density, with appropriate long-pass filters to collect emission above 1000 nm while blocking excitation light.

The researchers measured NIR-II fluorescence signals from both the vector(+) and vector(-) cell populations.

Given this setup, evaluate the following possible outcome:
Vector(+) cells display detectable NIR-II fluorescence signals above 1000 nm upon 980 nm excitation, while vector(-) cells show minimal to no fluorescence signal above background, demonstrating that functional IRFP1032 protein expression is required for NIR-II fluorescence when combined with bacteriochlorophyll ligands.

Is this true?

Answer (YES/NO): YES